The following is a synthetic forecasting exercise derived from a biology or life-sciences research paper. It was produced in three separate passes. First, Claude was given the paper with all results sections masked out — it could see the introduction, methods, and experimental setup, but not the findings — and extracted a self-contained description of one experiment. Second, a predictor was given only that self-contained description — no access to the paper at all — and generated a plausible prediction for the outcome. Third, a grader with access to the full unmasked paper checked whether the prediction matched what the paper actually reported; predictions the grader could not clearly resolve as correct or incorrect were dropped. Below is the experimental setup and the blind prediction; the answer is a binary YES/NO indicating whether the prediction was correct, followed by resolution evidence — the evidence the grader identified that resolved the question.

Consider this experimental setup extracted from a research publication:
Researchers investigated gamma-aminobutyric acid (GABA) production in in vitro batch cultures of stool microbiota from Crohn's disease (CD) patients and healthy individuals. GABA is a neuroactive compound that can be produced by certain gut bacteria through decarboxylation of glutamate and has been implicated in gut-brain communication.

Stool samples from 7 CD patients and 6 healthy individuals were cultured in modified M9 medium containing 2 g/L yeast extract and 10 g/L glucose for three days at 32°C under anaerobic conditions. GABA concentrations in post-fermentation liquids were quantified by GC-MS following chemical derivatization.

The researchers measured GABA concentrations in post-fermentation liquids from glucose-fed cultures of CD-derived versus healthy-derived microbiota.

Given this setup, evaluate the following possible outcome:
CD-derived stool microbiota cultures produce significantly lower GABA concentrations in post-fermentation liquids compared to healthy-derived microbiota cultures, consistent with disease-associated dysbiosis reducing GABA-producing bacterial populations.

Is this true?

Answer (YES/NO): NO